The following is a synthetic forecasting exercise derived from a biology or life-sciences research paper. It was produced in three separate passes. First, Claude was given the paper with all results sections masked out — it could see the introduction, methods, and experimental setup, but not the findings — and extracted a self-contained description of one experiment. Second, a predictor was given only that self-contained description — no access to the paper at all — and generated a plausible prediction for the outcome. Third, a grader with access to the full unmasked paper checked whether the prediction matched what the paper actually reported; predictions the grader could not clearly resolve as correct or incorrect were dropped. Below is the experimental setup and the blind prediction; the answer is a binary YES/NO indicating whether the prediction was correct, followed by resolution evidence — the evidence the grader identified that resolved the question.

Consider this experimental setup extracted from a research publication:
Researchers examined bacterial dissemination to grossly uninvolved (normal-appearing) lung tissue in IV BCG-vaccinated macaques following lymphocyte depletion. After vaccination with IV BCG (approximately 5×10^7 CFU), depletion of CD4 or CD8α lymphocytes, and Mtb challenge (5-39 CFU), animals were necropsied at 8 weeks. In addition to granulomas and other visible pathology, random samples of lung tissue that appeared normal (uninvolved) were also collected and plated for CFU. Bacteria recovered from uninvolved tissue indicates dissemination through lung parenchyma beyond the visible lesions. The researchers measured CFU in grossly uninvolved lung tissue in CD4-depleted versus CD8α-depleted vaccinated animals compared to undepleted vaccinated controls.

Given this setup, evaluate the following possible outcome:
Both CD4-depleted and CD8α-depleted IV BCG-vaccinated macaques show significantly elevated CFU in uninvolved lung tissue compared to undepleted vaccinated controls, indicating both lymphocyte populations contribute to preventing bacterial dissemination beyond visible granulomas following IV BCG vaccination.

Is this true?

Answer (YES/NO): NO